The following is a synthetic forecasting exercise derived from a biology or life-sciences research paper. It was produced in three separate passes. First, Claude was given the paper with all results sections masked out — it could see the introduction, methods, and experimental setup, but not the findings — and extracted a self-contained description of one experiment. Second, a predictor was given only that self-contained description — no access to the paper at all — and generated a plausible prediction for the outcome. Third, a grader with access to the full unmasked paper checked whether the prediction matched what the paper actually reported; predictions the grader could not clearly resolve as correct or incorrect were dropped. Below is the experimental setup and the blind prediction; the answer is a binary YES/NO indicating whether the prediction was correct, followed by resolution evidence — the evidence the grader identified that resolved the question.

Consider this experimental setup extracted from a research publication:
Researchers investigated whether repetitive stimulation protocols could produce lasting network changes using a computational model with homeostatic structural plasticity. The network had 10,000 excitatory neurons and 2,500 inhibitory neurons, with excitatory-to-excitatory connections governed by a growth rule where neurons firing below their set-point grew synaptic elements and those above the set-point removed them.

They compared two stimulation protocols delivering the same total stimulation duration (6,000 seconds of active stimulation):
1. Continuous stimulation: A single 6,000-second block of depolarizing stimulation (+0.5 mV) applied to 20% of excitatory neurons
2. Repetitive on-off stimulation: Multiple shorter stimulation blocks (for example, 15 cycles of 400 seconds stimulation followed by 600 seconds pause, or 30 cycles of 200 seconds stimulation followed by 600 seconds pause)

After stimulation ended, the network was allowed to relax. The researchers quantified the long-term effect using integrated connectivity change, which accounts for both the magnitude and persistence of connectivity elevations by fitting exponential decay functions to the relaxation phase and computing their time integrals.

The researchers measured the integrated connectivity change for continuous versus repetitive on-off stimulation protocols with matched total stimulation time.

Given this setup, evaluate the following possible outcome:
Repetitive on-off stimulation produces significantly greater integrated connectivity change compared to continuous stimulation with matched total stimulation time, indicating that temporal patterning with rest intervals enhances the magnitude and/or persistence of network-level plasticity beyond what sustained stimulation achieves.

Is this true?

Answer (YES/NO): YES